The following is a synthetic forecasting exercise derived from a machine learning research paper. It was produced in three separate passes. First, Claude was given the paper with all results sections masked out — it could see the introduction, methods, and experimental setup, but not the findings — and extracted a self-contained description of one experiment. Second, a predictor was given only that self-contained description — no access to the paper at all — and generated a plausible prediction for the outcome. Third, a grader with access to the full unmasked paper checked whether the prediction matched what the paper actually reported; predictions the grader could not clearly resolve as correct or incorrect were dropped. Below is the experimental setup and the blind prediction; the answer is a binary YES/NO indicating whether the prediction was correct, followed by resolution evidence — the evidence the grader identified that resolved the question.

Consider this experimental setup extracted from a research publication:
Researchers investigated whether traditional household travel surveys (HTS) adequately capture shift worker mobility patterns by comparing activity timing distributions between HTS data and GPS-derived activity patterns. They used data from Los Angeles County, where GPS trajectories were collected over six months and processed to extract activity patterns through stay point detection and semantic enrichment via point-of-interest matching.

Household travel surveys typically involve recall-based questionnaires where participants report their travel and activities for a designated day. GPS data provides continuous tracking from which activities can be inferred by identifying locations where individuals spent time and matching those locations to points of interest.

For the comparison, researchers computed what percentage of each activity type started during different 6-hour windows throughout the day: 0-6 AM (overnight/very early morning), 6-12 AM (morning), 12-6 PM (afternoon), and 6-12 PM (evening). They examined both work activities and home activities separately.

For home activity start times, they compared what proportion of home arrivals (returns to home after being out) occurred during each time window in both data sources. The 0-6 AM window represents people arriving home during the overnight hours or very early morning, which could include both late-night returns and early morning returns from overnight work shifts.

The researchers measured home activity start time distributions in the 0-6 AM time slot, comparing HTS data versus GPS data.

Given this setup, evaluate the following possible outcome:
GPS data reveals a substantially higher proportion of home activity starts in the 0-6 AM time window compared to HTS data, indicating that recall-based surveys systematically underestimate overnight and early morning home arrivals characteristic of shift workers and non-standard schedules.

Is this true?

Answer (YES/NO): NO